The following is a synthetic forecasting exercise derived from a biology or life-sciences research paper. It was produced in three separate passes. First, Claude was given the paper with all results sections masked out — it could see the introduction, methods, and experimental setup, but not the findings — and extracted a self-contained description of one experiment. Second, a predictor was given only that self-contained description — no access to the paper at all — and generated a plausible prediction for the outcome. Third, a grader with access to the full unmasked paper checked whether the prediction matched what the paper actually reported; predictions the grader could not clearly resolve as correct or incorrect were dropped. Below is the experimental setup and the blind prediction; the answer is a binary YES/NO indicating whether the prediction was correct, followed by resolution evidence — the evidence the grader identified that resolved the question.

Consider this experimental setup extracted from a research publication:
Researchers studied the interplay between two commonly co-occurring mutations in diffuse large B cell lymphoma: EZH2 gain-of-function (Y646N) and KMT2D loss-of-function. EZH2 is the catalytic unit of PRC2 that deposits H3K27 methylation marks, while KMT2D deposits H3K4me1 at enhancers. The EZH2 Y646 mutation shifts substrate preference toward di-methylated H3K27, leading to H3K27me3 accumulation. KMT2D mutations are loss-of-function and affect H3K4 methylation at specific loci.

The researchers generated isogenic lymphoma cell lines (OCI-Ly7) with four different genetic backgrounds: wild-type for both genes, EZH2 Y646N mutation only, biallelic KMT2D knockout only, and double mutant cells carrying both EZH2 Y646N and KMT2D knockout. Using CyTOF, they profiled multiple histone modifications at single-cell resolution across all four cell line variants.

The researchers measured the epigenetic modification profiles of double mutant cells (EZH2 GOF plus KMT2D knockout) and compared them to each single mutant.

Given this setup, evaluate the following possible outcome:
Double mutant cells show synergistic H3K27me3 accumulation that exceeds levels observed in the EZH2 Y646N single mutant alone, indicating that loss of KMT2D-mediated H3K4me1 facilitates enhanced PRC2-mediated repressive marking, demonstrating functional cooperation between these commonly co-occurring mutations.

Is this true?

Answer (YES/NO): NO